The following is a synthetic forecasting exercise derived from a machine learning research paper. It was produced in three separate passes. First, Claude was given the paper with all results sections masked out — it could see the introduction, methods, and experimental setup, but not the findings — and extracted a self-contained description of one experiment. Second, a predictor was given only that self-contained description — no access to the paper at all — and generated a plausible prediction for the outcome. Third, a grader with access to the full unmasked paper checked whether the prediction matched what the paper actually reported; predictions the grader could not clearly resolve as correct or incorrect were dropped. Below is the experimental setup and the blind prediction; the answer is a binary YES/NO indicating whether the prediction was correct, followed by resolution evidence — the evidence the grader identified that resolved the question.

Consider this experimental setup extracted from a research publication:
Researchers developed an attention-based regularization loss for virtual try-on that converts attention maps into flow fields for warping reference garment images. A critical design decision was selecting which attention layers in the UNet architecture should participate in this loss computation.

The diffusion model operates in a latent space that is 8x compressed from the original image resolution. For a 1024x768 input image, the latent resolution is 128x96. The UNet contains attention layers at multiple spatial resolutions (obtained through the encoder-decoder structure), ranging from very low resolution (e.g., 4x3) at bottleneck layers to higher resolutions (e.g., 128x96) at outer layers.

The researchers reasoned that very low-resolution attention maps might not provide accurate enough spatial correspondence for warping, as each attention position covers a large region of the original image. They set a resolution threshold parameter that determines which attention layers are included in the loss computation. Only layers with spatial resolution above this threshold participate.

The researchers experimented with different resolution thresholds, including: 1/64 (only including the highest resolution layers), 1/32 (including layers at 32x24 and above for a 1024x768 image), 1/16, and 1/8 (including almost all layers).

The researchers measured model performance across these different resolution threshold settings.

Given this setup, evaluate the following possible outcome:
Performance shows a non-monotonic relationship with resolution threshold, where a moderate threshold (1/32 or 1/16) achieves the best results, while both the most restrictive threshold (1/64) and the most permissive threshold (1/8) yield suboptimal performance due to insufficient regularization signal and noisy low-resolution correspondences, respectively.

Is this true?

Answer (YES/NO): NO